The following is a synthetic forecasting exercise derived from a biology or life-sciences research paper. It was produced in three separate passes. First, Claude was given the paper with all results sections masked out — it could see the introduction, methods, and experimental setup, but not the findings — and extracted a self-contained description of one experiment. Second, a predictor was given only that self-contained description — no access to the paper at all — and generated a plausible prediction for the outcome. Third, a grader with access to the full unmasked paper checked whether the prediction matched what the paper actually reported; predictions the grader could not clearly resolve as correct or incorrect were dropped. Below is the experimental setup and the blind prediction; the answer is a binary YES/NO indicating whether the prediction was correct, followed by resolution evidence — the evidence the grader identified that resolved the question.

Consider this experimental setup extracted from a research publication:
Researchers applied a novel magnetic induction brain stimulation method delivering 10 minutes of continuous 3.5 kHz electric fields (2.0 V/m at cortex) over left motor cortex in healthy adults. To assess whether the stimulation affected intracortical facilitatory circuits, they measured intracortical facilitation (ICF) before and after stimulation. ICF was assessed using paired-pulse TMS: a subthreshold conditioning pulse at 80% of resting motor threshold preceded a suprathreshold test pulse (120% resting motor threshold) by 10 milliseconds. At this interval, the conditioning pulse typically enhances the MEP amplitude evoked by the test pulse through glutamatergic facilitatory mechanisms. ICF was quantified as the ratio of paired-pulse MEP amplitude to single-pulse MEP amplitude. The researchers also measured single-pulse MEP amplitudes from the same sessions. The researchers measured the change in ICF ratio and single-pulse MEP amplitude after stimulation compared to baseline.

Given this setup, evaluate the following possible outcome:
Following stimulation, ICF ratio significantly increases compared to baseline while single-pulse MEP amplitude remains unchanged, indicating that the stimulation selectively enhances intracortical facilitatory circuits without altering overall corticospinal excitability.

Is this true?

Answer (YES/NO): NO